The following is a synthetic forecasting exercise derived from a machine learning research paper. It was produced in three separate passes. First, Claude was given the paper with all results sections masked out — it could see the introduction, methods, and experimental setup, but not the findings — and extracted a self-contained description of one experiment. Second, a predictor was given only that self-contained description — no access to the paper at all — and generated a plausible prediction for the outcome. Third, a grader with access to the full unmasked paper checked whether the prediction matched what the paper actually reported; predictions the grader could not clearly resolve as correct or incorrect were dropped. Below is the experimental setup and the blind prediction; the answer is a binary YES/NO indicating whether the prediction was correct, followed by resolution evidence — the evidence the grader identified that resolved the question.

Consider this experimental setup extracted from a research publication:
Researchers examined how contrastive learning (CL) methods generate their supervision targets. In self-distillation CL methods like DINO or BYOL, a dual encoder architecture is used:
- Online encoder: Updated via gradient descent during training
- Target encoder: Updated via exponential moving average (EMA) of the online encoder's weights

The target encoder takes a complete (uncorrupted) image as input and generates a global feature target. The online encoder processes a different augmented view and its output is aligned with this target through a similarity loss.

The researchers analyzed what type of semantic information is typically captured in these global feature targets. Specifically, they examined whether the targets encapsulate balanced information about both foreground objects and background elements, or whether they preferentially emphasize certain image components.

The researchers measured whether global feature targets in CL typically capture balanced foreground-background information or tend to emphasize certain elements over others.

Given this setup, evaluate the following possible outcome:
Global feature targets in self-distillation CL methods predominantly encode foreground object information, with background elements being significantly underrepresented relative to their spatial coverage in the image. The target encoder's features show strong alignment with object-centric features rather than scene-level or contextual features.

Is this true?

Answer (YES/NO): YES